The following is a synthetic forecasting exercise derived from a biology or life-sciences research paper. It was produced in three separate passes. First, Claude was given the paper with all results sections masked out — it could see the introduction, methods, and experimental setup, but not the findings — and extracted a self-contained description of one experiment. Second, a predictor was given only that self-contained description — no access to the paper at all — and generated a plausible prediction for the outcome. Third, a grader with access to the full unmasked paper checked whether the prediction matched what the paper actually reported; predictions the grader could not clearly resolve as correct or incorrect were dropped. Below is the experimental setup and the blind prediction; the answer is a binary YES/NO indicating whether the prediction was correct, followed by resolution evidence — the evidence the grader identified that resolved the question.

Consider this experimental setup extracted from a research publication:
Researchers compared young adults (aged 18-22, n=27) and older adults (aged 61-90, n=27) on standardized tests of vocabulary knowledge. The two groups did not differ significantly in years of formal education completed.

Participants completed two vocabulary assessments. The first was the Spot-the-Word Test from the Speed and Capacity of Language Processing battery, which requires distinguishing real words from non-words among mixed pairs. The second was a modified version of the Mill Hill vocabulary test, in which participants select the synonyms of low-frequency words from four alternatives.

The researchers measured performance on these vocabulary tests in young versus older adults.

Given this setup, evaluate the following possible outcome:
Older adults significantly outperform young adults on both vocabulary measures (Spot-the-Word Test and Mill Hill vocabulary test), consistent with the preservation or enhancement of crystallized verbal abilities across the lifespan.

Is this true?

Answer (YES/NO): YES